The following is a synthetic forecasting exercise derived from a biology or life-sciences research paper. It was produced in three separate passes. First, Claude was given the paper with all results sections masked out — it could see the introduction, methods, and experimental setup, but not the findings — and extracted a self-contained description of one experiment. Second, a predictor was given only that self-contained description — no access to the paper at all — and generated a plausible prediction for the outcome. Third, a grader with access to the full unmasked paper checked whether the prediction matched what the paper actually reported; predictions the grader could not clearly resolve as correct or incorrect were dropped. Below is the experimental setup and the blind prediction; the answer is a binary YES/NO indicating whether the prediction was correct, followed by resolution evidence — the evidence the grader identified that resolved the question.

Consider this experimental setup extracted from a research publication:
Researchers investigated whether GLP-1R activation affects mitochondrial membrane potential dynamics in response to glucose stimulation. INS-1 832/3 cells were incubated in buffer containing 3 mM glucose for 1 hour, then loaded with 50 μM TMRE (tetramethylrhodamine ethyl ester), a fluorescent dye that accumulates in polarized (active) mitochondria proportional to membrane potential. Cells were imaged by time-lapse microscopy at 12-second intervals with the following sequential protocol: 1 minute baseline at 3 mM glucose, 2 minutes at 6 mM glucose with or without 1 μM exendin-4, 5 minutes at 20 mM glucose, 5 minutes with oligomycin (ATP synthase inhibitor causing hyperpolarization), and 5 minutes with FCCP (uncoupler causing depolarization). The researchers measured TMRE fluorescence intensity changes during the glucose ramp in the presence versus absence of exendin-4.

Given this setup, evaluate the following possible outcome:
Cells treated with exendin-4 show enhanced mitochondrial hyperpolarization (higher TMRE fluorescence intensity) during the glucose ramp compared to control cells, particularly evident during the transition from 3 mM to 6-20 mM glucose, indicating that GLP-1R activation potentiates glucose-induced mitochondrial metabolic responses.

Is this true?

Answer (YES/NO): YES